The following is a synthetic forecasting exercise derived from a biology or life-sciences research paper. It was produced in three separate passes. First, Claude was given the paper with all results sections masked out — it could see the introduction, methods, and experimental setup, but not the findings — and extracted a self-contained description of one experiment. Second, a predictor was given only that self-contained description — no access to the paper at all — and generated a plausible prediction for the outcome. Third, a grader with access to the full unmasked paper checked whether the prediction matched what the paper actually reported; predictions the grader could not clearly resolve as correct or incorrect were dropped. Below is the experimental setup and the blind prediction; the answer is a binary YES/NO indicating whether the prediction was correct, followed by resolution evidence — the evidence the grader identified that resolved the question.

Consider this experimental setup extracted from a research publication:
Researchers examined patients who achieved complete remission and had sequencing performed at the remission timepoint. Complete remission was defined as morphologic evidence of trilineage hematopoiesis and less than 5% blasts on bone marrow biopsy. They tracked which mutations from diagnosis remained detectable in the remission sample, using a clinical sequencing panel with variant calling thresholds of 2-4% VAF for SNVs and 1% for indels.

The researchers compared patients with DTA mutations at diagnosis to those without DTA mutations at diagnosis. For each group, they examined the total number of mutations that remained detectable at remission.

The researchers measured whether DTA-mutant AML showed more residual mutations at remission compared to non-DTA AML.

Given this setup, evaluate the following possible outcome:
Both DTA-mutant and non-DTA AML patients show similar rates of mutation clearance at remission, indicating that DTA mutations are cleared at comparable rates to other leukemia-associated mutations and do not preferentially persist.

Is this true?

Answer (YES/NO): NO